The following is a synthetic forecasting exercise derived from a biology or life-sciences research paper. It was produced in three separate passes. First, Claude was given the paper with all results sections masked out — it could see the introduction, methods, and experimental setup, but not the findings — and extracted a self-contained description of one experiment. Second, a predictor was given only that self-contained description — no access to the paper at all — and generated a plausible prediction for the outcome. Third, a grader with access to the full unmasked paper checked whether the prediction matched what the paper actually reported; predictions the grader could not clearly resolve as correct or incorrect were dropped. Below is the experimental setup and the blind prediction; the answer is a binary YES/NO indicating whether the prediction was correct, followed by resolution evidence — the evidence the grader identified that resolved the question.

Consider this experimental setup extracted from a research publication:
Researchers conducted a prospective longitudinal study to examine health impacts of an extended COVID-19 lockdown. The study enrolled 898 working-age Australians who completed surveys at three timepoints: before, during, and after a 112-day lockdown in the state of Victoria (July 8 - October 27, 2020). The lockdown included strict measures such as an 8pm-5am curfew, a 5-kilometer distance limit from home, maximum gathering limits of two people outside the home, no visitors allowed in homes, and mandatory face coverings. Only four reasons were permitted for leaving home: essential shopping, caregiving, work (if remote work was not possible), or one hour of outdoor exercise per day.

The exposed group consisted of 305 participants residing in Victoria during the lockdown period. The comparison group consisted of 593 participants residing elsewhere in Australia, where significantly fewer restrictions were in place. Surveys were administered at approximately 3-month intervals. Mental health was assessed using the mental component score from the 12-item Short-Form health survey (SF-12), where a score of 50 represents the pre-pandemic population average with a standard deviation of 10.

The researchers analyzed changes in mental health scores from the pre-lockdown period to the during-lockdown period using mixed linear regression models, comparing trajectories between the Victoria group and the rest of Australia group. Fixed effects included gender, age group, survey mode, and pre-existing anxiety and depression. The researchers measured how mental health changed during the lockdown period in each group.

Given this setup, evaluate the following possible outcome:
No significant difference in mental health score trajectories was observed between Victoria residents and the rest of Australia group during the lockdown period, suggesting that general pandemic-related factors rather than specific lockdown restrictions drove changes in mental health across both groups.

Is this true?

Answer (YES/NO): NO